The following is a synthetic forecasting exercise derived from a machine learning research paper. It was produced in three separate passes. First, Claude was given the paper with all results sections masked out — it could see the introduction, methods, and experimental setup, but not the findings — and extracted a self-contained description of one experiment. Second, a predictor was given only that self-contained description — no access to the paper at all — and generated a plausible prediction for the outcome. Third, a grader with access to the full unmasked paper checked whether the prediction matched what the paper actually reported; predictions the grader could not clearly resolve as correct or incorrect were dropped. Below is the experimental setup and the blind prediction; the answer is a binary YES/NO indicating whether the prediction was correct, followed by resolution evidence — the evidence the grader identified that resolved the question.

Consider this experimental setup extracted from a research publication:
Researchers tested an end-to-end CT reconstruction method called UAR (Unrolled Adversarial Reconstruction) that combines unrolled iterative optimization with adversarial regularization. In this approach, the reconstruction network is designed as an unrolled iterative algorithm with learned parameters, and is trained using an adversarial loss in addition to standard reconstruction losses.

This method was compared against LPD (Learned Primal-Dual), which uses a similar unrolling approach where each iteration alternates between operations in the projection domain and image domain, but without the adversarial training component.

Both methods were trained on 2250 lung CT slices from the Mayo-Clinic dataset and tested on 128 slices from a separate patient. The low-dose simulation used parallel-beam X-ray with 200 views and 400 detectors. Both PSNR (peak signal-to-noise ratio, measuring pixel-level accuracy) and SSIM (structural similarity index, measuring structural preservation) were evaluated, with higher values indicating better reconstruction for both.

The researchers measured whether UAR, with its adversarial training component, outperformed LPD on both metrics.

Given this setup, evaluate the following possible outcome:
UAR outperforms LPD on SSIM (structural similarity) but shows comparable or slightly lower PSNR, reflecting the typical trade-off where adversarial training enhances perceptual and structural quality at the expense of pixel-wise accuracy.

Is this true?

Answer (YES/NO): NO